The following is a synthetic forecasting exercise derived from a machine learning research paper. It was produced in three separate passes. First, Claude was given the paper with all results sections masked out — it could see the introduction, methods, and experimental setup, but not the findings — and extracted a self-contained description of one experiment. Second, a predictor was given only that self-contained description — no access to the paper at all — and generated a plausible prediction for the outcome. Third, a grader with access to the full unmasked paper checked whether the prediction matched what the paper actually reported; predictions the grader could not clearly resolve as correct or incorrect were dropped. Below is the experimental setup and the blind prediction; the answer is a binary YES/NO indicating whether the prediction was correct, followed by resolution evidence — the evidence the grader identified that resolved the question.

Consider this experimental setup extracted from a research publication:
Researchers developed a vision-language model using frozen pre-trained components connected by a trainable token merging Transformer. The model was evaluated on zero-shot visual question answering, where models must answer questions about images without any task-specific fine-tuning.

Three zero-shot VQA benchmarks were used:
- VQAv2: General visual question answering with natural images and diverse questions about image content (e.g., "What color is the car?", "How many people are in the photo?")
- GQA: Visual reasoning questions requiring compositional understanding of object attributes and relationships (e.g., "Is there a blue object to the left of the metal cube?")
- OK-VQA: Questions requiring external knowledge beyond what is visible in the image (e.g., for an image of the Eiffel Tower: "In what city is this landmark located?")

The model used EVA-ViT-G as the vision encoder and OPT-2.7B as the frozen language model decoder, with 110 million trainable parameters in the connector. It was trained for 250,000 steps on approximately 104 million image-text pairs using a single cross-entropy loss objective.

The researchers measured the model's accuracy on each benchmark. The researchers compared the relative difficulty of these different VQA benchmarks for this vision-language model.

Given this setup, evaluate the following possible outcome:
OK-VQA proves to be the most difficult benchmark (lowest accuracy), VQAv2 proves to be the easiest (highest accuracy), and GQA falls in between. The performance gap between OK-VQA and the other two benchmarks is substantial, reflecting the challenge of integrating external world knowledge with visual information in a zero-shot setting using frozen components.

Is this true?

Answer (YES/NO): NO